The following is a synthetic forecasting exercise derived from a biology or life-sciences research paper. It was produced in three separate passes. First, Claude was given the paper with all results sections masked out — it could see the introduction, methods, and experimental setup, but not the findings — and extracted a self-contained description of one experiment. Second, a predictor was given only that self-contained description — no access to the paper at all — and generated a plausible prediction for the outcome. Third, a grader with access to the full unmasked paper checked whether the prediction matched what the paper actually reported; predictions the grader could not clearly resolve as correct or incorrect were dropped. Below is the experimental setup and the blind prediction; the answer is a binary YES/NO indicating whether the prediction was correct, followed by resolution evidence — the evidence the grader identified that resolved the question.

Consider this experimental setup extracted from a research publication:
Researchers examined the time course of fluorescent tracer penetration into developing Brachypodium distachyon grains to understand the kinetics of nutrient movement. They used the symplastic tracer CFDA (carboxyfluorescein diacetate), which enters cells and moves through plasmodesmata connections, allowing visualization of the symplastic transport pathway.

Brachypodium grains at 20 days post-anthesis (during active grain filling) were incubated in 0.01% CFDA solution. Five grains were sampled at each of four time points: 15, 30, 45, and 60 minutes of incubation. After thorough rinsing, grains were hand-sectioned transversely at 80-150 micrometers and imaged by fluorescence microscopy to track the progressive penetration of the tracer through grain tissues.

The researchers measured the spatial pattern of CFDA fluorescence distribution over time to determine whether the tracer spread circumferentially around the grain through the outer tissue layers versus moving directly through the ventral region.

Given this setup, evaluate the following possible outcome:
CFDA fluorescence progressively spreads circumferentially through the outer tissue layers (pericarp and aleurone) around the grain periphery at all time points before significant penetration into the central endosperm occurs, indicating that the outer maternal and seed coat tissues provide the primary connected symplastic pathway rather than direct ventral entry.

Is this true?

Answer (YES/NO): NO